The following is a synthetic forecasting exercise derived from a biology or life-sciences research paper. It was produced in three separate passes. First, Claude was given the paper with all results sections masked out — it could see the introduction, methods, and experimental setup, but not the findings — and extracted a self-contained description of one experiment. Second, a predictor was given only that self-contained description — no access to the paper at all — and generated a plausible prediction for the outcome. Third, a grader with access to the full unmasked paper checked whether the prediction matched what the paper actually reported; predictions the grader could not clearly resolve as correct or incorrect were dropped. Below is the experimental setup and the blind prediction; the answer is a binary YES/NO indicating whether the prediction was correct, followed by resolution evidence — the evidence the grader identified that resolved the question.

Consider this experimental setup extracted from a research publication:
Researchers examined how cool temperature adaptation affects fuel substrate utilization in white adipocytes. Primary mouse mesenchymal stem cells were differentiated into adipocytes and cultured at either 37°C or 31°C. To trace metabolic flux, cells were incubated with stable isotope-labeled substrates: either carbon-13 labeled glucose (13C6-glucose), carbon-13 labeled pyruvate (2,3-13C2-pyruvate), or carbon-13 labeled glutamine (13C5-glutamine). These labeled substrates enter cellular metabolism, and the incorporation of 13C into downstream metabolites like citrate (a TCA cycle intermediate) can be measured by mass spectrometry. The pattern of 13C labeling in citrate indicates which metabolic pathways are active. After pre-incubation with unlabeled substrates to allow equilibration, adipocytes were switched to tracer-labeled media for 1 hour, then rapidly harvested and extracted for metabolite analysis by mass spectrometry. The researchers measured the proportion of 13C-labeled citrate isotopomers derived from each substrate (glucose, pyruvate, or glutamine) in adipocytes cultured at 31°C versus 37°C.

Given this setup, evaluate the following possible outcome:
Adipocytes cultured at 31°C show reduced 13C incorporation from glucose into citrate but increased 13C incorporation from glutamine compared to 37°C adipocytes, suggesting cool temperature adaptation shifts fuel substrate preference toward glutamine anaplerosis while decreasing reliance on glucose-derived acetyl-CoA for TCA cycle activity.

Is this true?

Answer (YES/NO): YES